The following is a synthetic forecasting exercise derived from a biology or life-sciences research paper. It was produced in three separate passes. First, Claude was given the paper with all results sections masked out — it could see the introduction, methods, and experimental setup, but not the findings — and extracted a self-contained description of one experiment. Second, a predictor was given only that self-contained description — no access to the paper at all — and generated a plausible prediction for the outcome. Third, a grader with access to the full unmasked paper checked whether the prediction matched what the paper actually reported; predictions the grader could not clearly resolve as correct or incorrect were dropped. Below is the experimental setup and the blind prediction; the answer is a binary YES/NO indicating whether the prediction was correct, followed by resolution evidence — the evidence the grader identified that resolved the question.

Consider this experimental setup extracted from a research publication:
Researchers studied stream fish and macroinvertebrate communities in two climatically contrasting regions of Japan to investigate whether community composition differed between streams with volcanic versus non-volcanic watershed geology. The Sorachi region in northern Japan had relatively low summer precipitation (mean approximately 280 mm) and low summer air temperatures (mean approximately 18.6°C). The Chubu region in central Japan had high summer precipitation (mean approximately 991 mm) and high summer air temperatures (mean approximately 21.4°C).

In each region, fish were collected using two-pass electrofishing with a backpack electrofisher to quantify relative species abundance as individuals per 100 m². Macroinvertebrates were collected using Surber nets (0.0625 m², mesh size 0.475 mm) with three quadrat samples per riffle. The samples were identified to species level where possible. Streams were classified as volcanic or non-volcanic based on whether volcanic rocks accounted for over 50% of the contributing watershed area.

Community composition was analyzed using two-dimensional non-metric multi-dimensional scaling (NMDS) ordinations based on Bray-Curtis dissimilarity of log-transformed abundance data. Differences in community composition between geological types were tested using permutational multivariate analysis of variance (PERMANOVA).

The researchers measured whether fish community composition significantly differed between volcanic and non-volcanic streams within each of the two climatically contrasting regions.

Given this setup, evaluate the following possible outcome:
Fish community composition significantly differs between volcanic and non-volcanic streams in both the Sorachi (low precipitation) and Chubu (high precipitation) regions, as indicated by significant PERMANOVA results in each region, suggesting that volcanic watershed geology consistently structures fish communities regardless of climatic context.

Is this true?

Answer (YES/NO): NO